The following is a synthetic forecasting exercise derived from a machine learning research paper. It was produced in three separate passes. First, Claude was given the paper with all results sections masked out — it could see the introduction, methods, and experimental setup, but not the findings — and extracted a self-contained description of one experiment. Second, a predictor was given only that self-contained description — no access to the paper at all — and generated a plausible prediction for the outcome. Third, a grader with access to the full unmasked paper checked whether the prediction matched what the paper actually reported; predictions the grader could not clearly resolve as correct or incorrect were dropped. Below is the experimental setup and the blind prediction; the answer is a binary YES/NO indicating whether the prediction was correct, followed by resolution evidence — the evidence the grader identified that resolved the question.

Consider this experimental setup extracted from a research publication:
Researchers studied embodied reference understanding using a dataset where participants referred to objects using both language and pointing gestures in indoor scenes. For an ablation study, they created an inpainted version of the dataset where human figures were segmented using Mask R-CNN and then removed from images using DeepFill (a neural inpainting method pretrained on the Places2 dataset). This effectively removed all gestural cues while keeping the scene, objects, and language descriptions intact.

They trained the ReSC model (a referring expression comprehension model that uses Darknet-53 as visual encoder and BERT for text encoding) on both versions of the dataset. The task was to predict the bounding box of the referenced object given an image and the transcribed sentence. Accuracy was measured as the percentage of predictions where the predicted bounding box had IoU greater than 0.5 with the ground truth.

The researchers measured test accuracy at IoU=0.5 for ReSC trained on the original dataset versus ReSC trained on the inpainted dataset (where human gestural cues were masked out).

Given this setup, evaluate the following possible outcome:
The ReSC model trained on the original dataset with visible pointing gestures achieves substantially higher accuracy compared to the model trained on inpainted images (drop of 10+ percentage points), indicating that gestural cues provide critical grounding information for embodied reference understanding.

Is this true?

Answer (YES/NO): NO